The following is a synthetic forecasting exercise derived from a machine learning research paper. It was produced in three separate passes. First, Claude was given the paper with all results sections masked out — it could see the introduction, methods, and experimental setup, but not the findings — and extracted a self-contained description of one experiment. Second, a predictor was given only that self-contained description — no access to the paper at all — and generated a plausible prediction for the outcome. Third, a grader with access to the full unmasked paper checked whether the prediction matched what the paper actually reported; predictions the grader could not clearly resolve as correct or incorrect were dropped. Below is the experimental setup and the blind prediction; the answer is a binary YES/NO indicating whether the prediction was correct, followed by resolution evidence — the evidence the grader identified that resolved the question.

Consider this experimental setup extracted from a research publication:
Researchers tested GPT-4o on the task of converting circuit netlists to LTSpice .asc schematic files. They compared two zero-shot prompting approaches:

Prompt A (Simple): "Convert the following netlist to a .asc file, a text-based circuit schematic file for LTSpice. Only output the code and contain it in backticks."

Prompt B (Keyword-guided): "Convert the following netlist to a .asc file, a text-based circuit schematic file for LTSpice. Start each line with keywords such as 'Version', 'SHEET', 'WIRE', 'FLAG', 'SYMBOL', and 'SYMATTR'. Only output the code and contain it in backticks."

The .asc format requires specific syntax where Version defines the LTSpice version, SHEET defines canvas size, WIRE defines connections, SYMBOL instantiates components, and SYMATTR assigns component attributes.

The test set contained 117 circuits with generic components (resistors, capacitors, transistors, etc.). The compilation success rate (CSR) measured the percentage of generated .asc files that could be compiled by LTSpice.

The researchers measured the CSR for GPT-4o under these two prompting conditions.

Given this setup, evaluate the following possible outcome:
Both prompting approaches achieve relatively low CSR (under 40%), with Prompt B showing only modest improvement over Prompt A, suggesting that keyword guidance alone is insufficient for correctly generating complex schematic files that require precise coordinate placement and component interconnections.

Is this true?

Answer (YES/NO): NO